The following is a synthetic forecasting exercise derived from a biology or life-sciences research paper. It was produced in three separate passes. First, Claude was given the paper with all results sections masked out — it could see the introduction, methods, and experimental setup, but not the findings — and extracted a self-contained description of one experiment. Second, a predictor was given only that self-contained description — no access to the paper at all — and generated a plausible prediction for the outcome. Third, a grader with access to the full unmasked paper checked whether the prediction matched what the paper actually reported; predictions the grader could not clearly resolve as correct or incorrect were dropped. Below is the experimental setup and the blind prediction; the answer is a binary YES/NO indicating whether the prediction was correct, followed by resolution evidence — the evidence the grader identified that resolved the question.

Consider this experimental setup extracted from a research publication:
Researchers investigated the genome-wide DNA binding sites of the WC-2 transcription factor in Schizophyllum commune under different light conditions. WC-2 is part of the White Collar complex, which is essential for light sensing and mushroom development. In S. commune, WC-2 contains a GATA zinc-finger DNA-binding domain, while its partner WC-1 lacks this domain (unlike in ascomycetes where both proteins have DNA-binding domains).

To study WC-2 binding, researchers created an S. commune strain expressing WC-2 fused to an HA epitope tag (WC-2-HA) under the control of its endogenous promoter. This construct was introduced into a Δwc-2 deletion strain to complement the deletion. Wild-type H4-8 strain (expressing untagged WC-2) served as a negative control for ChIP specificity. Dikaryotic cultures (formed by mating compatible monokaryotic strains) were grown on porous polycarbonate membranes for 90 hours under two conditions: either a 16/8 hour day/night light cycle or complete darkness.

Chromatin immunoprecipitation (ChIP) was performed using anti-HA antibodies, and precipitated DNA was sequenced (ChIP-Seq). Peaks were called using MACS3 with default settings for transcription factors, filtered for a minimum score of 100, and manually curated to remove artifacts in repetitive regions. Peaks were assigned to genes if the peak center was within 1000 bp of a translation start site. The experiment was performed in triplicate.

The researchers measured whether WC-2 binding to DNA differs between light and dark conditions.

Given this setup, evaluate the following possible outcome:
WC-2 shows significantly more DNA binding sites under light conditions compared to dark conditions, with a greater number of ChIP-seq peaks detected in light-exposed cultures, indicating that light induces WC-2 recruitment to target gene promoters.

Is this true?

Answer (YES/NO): YES